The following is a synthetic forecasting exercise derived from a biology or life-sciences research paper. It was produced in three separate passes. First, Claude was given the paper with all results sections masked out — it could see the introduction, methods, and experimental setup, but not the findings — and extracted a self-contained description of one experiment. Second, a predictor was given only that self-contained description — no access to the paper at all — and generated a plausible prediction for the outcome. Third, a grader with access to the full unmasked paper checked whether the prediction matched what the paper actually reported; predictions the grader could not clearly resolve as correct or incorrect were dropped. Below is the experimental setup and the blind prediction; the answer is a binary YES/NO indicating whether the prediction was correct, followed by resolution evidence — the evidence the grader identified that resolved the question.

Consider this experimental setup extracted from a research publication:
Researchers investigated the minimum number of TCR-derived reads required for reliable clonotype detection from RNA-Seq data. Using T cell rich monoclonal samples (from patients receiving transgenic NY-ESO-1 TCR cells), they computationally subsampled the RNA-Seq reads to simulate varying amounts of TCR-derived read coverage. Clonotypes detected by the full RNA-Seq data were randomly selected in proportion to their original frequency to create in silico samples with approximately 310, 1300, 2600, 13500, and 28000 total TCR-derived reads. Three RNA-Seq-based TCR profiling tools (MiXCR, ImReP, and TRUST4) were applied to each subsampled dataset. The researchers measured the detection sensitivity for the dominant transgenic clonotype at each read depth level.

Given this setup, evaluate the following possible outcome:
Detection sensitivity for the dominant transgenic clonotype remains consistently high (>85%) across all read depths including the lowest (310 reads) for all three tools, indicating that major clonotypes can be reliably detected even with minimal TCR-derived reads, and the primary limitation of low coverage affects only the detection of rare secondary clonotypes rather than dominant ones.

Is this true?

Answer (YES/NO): YES